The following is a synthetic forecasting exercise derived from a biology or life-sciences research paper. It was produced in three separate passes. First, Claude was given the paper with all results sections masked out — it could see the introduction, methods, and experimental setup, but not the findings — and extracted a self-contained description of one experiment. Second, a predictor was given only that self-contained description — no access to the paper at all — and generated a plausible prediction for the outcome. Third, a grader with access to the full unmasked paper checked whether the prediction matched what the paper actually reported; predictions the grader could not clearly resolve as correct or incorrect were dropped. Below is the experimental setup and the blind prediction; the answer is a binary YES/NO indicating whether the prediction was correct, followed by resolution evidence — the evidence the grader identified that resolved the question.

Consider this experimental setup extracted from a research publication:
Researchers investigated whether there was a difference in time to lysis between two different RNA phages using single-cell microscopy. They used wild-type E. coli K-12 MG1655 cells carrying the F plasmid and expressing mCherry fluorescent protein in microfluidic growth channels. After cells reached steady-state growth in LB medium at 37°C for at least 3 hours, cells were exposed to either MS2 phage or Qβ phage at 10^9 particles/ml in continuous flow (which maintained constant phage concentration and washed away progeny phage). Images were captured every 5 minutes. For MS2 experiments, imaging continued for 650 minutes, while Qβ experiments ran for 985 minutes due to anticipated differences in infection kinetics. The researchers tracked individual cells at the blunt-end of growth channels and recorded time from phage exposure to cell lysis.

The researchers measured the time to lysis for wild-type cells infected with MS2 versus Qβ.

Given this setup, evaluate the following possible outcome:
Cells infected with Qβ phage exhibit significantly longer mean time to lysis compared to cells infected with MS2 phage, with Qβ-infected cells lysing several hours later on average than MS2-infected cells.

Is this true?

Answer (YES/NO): NO